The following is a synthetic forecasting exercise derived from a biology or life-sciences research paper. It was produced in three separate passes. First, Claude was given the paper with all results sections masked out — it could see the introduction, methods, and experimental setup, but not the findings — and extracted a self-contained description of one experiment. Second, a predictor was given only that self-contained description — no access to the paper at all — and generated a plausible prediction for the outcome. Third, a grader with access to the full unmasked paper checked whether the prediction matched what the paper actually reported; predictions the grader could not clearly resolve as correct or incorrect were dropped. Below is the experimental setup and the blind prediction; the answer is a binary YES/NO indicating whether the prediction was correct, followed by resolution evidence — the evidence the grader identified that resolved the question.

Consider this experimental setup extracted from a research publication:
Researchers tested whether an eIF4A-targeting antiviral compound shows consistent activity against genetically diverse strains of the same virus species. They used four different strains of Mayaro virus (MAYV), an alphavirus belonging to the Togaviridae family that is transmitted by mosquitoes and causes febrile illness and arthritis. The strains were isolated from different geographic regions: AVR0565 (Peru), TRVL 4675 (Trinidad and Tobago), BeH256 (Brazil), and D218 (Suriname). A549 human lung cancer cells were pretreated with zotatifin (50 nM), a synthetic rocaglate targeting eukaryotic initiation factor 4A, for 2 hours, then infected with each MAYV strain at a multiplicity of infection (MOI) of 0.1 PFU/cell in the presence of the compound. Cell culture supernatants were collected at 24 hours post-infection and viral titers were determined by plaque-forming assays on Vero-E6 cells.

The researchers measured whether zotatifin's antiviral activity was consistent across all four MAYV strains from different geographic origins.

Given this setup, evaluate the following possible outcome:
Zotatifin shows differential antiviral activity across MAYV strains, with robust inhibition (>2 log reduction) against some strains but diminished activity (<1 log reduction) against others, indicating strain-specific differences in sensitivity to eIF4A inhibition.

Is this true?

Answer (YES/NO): NO